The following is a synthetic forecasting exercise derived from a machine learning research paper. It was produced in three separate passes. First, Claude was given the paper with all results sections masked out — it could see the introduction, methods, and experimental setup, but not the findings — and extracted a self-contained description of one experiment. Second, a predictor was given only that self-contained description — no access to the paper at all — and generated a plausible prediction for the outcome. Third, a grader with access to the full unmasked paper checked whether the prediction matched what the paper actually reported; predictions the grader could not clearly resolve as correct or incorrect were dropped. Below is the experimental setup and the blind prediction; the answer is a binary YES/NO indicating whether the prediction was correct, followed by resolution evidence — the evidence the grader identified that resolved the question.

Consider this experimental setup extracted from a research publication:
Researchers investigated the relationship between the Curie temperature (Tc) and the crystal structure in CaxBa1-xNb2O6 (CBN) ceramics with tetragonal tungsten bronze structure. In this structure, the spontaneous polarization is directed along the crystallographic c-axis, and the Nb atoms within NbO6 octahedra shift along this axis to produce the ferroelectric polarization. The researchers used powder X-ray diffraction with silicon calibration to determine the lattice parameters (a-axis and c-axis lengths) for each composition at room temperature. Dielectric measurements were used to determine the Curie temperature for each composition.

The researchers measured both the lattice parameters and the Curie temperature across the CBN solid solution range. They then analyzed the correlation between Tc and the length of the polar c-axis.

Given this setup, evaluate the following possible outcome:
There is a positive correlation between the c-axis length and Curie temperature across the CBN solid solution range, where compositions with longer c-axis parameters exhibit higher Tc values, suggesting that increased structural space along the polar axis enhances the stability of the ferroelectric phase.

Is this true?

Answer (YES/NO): YES